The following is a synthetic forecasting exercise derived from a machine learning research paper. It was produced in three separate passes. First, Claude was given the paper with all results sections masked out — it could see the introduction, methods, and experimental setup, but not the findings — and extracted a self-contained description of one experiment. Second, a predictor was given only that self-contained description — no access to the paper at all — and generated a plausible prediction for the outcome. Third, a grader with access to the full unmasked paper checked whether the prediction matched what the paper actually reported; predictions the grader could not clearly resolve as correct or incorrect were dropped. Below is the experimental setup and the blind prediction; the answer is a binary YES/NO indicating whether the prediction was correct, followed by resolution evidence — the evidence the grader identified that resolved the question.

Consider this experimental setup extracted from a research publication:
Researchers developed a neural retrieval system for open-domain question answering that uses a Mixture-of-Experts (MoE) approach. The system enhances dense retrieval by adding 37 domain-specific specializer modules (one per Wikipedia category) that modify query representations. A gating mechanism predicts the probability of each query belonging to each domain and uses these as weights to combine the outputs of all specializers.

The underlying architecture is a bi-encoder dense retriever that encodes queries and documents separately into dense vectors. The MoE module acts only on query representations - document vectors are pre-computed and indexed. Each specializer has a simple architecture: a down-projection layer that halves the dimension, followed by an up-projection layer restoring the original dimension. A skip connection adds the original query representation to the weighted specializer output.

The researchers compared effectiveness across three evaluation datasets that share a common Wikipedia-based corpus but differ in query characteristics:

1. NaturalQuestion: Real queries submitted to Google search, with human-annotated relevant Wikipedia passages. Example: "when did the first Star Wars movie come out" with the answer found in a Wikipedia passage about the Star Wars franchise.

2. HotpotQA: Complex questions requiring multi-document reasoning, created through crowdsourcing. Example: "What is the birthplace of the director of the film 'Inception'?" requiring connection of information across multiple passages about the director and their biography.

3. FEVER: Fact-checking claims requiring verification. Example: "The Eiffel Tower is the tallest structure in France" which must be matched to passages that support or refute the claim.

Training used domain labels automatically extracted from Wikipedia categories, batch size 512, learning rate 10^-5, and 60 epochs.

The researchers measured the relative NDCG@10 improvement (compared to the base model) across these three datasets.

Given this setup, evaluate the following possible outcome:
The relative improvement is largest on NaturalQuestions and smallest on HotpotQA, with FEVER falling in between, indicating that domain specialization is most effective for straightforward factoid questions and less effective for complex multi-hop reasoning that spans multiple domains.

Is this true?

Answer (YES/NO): YES